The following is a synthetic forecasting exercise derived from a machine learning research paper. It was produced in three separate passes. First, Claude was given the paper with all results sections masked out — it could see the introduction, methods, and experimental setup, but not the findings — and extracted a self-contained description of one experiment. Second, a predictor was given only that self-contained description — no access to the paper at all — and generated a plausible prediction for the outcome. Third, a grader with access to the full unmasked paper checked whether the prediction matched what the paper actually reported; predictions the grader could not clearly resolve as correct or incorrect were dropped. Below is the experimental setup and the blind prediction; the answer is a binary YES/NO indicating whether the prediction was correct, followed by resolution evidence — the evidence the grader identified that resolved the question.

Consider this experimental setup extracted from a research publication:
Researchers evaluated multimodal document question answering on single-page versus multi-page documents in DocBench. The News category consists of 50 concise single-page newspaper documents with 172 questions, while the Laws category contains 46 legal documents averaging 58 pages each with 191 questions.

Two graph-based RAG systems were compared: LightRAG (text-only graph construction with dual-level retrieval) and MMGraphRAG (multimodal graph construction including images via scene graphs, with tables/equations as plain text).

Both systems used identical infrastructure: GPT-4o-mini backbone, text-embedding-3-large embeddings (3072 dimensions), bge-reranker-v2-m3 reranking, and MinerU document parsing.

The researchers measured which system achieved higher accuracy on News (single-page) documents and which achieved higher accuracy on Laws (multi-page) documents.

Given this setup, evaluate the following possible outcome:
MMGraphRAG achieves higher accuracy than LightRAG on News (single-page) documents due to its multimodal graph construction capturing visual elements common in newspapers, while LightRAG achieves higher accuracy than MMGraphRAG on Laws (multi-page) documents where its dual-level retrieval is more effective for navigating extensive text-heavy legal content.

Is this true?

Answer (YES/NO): NO